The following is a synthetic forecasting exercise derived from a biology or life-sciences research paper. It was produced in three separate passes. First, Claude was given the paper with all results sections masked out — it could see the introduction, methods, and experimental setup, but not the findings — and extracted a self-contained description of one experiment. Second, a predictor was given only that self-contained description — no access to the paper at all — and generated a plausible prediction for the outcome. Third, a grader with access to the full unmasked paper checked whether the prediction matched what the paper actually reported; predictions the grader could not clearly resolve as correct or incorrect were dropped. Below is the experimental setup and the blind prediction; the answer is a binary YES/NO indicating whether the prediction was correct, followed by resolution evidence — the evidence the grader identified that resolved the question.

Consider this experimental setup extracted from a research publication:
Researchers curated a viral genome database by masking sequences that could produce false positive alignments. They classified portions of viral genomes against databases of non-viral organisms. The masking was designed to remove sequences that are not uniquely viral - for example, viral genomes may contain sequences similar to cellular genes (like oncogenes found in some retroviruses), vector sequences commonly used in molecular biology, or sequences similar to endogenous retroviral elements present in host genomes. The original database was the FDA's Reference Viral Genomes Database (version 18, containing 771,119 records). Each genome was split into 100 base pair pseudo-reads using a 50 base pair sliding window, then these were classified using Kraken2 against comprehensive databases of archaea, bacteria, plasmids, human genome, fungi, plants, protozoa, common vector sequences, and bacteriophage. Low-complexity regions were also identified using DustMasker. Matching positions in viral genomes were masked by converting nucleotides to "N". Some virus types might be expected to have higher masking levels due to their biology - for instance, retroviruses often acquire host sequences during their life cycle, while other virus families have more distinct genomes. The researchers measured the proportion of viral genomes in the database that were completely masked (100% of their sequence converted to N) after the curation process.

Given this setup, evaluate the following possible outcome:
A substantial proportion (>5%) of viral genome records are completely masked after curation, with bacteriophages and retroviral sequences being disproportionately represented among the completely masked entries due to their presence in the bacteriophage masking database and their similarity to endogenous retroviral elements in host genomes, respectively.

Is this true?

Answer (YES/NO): NO